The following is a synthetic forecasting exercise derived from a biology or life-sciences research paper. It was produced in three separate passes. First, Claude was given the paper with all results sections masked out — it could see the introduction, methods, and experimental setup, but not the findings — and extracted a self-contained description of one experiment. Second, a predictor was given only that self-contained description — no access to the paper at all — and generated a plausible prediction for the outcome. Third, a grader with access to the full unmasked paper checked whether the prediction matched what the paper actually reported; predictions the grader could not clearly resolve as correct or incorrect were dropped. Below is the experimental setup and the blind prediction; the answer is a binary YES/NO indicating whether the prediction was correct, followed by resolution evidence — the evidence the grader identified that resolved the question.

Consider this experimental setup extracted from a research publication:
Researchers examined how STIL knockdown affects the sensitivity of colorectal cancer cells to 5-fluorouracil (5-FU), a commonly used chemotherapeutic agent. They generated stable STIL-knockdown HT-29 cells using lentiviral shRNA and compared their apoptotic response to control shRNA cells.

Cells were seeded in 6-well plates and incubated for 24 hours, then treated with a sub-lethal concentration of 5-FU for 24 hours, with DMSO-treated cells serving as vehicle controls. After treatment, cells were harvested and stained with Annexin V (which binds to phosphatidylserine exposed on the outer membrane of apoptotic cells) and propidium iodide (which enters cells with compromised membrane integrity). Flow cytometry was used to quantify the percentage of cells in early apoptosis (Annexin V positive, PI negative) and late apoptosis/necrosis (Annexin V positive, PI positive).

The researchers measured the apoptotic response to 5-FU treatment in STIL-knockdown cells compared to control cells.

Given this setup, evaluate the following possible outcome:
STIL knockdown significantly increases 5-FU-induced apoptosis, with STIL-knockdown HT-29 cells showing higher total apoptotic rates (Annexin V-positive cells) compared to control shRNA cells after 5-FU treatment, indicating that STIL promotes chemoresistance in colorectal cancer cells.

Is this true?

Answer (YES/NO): YES